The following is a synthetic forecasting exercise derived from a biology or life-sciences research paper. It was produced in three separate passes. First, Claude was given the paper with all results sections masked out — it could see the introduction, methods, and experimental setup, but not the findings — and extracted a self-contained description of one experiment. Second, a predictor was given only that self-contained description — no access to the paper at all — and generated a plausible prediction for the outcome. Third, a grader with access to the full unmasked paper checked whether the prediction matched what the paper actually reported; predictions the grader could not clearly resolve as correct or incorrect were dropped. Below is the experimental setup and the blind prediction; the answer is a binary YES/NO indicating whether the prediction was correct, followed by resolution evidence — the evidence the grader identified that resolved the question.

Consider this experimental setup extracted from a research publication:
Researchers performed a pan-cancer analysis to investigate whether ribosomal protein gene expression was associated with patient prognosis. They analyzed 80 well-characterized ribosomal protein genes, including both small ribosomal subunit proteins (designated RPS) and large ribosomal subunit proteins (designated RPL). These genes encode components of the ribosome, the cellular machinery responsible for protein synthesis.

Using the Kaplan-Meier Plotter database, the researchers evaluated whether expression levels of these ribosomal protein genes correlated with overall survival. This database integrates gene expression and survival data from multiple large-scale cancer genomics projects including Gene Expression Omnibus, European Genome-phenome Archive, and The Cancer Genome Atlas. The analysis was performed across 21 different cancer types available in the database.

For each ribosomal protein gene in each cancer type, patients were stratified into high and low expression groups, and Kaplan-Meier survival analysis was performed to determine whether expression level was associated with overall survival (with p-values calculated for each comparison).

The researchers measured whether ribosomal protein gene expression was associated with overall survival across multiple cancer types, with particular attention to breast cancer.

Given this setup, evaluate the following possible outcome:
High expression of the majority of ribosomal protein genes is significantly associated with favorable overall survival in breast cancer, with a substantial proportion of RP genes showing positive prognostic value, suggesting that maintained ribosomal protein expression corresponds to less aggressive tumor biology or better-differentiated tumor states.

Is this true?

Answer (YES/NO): YES